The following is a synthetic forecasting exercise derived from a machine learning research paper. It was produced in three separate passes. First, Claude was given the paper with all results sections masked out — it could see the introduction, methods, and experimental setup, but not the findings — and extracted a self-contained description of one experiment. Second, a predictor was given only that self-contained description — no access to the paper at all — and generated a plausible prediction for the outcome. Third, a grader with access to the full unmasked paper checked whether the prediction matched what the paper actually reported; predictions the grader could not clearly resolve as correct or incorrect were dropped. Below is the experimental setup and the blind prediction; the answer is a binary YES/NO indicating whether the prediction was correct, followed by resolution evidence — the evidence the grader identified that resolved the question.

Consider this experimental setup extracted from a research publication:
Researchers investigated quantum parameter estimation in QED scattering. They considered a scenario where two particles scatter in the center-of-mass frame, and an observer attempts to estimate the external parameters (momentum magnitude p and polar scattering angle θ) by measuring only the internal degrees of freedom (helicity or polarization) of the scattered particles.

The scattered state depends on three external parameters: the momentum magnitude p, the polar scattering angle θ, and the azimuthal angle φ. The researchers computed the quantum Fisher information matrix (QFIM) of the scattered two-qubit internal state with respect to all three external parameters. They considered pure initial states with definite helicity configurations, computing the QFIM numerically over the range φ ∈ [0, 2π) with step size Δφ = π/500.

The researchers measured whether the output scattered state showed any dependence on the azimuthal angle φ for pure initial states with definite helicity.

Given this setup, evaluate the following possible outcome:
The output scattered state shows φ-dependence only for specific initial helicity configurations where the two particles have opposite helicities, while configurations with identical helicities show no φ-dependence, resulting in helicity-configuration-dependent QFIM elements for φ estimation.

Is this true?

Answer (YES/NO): NO